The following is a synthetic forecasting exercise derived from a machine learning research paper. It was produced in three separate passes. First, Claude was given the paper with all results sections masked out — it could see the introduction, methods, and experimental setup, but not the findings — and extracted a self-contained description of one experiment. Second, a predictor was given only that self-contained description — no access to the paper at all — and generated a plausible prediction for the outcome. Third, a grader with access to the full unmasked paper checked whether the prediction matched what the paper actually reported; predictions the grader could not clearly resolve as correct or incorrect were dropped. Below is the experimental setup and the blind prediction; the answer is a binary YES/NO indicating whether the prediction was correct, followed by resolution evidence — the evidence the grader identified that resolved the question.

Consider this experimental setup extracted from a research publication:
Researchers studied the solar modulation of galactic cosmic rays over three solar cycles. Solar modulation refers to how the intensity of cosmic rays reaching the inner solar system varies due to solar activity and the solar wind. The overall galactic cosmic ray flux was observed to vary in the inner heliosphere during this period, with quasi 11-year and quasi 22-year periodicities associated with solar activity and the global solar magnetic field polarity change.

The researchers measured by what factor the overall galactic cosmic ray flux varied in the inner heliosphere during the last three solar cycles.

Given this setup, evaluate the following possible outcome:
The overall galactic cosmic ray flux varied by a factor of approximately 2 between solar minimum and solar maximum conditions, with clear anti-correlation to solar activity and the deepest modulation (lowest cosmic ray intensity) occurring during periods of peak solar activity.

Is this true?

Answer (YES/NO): NO